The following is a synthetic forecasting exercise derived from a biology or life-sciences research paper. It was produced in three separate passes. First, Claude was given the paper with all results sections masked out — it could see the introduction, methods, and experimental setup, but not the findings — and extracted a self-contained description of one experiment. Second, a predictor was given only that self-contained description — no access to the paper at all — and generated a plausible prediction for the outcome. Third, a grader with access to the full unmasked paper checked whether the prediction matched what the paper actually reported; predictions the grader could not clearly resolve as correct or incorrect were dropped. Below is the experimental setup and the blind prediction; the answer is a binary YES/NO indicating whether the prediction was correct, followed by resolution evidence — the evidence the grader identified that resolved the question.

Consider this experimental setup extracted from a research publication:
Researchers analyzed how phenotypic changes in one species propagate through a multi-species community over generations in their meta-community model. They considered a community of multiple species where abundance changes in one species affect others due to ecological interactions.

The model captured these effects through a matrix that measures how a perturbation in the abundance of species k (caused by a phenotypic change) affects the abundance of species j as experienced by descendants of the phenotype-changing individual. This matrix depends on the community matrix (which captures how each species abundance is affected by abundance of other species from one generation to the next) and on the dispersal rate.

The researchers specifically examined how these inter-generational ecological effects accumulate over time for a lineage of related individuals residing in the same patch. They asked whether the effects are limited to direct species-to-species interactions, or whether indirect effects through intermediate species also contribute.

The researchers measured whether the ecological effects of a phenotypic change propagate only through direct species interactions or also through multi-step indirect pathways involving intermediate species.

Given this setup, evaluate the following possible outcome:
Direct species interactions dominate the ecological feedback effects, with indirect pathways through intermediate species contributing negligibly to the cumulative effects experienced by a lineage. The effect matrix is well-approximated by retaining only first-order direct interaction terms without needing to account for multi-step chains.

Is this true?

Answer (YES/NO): NO